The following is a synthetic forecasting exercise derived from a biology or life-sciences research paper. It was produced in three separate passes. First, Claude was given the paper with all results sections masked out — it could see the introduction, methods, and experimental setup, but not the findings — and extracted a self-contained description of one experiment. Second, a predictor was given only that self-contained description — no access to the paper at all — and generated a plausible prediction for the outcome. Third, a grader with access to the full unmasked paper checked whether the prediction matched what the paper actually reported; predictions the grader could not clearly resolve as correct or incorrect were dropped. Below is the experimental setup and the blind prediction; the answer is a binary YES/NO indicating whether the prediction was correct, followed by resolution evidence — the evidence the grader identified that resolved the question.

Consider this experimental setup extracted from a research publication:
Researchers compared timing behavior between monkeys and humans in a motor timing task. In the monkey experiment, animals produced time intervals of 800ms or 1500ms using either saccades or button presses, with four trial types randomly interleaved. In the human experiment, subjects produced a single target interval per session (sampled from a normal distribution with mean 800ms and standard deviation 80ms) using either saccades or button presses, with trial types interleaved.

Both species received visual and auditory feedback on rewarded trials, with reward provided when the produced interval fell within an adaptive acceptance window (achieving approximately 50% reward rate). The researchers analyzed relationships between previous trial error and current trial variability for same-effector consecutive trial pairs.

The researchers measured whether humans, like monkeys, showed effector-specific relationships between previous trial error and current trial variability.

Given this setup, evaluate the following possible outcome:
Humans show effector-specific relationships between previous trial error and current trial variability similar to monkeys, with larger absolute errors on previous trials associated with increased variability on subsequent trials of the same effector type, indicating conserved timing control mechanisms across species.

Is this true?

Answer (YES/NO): YES